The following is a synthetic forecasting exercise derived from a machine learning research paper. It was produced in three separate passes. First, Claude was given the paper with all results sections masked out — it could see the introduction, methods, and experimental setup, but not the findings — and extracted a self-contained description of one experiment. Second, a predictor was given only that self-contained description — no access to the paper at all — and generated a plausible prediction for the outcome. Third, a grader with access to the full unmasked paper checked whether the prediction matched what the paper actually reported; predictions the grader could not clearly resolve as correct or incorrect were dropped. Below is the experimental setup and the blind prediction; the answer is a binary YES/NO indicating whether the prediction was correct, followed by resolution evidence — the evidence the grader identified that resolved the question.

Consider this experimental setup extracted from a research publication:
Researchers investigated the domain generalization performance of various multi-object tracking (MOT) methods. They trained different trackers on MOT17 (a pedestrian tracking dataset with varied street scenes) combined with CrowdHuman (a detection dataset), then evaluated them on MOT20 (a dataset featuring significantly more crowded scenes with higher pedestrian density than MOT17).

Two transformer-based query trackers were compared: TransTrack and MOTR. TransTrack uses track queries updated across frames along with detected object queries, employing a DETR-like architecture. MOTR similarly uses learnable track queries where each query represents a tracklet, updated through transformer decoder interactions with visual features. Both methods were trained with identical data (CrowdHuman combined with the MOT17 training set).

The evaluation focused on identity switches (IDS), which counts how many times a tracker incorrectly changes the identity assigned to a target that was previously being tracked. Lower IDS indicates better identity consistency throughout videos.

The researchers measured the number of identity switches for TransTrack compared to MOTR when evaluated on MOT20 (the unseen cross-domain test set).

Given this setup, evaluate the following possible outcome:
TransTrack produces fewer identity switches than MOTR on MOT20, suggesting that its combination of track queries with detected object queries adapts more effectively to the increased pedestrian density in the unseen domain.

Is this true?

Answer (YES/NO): NO